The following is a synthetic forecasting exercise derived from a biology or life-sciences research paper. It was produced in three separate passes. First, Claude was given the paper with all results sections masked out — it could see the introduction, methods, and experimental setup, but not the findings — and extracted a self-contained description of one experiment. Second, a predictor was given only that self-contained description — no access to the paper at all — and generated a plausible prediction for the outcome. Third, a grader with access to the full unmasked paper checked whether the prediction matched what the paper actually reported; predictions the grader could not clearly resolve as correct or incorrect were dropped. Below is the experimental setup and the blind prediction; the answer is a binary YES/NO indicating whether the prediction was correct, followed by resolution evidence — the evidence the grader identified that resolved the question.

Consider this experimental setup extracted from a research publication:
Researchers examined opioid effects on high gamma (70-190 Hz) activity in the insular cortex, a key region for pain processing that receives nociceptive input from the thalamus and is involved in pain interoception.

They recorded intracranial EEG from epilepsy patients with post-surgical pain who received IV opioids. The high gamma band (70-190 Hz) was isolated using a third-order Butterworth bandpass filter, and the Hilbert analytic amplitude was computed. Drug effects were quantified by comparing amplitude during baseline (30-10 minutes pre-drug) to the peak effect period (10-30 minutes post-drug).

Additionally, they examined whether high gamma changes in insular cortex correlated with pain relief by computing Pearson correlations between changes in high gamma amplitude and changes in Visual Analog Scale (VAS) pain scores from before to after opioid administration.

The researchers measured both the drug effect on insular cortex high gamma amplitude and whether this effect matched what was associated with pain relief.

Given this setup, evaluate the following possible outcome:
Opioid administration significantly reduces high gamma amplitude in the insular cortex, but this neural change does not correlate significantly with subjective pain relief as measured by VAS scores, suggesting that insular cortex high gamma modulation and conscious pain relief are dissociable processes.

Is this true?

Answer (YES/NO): NO